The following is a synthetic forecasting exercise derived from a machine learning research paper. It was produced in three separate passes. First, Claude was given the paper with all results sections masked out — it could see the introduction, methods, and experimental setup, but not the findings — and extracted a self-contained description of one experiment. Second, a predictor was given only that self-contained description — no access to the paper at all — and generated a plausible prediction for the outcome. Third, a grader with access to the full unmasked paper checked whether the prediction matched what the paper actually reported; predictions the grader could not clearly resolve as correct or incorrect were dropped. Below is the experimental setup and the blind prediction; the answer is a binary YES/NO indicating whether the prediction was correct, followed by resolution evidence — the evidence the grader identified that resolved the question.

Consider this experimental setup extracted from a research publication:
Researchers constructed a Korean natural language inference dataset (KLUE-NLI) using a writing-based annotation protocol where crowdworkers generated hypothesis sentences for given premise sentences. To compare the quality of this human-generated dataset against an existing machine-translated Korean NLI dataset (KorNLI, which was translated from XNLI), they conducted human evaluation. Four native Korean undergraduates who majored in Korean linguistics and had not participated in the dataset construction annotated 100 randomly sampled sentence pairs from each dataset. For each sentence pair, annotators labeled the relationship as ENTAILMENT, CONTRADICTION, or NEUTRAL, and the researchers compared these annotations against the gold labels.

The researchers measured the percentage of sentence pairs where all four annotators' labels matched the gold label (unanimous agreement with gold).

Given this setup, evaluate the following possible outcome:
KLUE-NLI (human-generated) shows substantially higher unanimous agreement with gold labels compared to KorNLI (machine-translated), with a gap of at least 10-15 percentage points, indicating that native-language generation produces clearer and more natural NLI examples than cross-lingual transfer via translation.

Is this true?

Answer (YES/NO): YES